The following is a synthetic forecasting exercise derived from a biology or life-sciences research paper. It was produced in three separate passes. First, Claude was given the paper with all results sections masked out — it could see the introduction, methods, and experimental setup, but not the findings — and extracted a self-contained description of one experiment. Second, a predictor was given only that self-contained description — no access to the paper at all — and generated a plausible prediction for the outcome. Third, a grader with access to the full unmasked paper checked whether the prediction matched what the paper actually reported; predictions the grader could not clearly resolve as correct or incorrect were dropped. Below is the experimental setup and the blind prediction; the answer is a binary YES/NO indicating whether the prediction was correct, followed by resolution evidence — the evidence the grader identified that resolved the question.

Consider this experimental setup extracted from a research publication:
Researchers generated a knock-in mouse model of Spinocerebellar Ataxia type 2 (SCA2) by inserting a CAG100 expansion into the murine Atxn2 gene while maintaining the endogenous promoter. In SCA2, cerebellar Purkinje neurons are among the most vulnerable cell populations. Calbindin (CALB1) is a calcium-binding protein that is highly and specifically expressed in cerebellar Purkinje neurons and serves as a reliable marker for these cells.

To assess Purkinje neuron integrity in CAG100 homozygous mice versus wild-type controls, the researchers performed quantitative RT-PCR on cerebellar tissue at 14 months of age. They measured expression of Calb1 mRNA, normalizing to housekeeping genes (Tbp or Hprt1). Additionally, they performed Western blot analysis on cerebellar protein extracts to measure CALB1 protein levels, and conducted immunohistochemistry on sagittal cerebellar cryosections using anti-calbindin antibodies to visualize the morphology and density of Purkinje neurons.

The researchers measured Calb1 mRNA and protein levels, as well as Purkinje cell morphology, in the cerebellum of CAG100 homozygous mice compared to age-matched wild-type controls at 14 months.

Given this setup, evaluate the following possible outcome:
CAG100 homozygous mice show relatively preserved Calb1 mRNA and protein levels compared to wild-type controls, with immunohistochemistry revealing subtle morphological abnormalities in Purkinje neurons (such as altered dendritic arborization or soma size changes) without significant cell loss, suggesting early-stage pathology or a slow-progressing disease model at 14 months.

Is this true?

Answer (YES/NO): NO